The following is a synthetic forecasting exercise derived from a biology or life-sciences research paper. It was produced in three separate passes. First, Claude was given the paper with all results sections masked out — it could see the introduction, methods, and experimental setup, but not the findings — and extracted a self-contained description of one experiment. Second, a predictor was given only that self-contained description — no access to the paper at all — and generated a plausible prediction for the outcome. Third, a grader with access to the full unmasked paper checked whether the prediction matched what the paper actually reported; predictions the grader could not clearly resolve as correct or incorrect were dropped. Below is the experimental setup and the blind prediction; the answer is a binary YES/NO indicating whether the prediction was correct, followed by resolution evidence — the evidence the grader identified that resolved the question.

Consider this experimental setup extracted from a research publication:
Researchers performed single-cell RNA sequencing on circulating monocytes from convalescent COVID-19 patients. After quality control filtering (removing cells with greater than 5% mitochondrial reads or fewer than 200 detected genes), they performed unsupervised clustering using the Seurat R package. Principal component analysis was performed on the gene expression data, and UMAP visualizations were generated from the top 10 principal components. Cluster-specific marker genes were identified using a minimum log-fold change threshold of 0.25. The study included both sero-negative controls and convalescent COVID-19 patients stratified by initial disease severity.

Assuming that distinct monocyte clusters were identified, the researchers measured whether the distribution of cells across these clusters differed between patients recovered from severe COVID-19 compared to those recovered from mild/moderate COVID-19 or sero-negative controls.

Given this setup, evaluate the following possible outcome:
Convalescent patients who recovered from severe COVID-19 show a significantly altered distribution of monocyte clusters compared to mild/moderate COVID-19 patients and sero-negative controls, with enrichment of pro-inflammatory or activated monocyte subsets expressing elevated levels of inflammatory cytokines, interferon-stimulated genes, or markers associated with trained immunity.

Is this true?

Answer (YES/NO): NO